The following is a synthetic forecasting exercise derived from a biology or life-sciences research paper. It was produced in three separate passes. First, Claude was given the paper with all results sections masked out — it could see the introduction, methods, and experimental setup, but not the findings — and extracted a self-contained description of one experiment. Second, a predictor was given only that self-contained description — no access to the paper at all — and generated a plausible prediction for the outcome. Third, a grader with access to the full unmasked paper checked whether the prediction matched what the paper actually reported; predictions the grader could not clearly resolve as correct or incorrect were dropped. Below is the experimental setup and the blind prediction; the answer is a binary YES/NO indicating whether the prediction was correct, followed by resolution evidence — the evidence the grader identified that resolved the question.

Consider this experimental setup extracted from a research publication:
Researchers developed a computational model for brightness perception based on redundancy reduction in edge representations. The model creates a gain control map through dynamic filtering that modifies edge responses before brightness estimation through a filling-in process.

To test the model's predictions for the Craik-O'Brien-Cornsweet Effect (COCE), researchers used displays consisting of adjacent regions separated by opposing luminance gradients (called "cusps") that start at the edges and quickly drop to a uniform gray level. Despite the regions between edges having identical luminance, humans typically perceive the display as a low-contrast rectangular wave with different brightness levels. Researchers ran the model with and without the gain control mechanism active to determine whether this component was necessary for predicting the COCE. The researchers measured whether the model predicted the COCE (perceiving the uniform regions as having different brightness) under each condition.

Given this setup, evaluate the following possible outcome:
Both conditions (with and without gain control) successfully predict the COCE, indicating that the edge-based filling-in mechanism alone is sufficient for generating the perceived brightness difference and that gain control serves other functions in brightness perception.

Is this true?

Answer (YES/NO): NO